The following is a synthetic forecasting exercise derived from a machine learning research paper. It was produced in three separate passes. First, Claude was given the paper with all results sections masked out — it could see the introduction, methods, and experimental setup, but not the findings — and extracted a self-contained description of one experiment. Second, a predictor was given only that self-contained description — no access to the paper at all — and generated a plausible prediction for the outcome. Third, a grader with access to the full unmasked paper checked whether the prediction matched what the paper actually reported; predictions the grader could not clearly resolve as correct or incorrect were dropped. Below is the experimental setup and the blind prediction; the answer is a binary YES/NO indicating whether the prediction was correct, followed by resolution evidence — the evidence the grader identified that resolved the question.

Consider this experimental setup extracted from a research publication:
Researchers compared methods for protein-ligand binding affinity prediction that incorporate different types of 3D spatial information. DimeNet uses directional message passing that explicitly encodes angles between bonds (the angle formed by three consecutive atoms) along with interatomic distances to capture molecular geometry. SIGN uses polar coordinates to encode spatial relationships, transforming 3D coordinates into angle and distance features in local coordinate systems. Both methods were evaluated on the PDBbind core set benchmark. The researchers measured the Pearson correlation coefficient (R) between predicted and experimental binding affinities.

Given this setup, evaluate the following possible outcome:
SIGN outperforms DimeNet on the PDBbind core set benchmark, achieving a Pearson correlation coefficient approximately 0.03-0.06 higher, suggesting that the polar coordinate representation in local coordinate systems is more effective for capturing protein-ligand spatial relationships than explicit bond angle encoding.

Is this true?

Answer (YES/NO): YES